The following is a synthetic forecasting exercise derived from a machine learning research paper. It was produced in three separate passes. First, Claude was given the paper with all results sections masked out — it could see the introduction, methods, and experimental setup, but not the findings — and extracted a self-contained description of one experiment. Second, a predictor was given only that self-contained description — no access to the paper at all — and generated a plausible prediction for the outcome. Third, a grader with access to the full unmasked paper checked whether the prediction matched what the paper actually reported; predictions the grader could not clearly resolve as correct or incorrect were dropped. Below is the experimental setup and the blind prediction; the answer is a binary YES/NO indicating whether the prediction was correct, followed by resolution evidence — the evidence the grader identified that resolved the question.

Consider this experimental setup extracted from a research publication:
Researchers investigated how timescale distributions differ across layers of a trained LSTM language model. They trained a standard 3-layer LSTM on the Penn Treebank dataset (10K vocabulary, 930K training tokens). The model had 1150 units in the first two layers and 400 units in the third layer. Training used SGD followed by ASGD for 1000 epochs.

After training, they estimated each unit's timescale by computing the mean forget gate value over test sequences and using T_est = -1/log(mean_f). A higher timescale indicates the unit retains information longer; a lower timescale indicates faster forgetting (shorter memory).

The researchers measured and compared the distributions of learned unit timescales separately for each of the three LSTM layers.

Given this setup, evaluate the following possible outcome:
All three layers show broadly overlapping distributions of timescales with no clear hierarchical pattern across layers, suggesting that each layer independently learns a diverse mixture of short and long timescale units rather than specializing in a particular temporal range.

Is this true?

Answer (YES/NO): YES